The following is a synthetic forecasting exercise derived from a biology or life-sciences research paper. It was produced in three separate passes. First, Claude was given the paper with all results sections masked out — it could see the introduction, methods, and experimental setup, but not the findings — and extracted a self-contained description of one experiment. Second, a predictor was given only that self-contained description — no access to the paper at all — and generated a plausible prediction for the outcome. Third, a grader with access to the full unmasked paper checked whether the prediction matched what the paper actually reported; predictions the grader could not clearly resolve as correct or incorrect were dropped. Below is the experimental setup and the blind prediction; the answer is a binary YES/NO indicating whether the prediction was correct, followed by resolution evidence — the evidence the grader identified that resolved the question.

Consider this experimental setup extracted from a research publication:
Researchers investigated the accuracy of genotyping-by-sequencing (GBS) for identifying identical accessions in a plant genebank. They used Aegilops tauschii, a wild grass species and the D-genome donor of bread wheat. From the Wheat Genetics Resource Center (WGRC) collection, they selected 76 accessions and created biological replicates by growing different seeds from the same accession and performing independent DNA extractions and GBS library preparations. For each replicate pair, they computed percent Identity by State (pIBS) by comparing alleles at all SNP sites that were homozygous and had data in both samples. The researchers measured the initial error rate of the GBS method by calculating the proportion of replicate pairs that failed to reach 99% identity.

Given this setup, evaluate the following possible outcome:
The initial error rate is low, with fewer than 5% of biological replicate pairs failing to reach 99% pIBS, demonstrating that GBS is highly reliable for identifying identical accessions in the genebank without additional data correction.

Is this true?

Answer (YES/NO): NO